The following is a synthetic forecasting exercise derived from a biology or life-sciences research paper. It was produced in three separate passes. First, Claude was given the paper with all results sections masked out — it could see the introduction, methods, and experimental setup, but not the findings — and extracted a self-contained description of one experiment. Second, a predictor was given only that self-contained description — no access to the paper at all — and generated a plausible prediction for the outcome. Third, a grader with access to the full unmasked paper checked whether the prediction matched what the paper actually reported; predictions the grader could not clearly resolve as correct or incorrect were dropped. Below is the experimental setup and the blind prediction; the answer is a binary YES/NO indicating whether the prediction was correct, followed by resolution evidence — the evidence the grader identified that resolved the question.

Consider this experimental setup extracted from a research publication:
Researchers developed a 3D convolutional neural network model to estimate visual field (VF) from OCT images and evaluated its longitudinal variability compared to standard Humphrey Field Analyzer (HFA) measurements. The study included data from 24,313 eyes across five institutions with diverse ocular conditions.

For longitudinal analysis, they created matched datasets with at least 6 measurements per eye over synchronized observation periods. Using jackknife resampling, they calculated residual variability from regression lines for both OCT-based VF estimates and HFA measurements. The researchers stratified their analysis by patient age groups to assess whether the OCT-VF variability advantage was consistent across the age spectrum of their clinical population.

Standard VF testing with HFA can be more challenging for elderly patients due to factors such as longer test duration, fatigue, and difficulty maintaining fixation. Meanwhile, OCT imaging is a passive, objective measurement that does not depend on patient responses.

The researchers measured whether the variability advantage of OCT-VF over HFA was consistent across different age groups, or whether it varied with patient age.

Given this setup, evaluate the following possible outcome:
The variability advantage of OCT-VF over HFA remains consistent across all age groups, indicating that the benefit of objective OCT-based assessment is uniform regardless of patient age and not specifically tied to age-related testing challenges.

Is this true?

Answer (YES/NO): NO